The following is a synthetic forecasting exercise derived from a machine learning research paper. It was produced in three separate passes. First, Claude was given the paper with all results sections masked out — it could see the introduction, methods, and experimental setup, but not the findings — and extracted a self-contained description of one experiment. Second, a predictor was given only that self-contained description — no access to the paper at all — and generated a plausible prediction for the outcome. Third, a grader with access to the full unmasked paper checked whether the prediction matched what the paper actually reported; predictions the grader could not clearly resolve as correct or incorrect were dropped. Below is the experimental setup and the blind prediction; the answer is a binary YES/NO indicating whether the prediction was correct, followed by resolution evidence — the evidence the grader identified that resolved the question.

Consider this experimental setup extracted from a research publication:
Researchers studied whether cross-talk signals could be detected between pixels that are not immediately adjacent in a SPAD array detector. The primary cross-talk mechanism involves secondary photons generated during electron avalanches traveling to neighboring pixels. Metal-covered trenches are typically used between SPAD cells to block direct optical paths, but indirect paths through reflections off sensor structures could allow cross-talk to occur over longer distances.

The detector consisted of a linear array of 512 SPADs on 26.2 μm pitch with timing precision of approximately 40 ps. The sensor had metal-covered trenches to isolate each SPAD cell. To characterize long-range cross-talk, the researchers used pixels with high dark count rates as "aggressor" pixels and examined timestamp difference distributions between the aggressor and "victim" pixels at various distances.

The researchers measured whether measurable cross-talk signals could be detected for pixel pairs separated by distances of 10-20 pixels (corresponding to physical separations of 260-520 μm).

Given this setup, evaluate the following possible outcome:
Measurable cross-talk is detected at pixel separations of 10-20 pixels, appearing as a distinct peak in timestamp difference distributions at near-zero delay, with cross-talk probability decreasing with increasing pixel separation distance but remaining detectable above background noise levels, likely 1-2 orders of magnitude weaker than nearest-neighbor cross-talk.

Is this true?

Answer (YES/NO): NO